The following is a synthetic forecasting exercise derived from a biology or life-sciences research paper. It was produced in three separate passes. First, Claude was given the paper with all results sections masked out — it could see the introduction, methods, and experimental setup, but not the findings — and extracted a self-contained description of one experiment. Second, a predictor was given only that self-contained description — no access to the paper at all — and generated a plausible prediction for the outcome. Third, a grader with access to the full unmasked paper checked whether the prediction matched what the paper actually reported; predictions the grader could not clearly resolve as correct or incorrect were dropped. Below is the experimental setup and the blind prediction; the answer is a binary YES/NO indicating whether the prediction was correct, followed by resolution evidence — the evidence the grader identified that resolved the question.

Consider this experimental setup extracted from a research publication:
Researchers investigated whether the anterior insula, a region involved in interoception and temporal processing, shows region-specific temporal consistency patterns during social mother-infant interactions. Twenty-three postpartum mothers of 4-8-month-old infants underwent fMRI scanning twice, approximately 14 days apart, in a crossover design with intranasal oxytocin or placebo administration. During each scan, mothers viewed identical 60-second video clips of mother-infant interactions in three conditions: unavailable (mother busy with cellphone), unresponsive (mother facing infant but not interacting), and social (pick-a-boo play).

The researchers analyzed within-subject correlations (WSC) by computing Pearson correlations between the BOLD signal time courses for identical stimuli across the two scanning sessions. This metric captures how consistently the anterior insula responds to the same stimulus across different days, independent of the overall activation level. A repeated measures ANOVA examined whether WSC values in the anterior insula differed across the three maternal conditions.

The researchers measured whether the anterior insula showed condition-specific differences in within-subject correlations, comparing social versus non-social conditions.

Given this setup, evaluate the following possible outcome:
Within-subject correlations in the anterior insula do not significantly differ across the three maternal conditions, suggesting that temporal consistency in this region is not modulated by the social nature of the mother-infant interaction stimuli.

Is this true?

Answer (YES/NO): NO